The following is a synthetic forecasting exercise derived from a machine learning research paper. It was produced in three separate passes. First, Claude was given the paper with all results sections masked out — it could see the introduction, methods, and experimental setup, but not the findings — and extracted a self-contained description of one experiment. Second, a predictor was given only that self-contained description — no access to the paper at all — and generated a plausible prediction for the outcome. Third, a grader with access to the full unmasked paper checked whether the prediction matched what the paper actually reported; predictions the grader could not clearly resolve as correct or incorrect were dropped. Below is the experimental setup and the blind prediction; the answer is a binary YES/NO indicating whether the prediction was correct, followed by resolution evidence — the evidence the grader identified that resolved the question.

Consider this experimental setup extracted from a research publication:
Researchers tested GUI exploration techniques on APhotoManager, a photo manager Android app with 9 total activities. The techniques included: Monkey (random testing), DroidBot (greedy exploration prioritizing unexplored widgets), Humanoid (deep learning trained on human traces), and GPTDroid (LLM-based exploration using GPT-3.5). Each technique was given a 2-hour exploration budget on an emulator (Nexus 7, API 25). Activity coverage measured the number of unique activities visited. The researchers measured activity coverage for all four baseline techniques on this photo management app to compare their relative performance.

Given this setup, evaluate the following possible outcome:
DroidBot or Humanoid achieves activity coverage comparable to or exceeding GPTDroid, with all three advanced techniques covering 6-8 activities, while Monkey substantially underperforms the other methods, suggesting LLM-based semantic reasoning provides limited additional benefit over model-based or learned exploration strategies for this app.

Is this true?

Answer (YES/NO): NO